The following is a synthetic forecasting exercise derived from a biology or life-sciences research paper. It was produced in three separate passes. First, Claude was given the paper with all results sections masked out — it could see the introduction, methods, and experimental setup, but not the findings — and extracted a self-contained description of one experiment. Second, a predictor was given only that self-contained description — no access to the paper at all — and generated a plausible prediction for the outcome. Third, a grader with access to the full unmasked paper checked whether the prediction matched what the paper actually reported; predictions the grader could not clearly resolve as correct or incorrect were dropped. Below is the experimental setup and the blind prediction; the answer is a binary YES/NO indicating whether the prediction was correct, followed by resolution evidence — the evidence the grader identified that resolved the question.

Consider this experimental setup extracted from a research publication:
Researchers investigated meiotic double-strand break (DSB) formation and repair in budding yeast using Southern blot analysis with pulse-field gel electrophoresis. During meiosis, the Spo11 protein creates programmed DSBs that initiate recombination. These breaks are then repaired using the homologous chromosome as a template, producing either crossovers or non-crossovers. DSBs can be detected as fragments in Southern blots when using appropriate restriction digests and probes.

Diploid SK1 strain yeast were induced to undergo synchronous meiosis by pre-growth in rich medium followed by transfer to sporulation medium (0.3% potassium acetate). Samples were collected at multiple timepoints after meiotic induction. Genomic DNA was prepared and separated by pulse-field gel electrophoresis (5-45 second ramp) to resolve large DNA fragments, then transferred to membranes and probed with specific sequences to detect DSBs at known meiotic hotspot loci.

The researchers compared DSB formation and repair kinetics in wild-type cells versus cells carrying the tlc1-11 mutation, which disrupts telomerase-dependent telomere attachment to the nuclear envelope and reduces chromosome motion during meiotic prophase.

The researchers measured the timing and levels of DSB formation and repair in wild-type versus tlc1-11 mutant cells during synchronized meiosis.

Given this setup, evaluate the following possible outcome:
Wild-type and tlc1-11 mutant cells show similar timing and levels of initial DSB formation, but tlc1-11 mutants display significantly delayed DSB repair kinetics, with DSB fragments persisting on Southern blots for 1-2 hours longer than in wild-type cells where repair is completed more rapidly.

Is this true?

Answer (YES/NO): NO